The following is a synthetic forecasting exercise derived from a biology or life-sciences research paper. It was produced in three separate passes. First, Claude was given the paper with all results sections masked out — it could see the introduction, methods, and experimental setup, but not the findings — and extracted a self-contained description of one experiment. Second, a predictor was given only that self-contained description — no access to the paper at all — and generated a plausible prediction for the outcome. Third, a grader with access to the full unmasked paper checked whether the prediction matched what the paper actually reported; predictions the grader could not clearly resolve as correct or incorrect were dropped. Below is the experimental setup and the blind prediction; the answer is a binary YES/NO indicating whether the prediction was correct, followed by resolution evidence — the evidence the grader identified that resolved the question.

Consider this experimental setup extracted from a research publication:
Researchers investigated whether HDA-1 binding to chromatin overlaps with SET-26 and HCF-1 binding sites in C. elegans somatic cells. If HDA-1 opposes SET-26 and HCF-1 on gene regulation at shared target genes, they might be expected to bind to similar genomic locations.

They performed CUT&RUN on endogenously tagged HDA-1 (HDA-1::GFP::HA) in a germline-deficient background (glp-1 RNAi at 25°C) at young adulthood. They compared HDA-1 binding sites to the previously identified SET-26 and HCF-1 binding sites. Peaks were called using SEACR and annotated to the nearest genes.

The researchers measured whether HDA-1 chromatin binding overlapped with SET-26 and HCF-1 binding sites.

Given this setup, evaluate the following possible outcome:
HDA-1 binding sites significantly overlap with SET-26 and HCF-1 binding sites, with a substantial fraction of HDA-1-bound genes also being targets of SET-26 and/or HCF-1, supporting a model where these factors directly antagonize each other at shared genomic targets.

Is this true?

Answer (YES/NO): YES